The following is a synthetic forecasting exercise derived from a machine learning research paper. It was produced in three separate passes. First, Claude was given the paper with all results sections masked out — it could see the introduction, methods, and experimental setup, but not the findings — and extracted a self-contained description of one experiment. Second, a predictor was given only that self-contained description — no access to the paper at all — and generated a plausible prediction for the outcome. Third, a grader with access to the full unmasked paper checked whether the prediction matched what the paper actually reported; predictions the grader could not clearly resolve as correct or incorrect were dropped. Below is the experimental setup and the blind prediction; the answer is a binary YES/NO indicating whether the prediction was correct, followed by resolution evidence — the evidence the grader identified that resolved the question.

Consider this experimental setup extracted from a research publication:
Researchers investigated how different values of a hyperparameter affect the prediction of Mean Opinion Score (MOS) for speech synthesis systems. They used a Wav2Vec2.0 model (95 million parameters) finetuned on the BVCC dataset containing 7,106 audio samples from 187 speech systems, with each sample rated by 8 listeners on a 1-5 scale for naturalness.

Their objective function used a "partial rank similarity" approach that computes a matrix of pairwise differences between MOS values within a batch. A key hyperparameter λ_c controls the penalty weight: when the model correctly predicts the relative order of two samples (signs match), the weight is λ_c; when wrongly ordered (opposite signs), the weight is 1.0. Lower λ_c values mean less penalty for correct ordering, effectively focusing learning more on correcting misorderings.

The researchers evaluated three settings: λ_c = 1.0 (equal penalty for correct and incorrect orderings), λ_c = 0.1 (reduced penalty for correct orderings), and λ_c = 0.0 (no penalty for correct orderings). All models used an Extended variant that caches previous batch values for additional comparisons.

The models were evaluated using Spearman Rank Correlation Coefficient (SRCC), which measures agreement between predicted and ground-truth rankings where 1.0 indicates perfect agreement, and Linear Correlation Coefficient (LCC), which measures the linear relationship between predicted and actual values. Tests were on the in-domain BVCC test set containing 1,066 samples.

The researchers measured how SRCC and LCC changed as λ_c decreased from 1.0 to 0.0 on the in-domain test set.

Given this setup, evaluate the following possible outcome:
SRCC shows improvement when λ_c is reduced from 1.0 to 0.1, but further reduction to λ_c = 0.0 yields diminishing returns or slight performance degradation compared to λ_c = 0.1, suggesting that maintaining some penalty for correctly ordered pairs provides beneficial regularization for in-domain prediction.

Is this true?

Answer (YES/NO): NO